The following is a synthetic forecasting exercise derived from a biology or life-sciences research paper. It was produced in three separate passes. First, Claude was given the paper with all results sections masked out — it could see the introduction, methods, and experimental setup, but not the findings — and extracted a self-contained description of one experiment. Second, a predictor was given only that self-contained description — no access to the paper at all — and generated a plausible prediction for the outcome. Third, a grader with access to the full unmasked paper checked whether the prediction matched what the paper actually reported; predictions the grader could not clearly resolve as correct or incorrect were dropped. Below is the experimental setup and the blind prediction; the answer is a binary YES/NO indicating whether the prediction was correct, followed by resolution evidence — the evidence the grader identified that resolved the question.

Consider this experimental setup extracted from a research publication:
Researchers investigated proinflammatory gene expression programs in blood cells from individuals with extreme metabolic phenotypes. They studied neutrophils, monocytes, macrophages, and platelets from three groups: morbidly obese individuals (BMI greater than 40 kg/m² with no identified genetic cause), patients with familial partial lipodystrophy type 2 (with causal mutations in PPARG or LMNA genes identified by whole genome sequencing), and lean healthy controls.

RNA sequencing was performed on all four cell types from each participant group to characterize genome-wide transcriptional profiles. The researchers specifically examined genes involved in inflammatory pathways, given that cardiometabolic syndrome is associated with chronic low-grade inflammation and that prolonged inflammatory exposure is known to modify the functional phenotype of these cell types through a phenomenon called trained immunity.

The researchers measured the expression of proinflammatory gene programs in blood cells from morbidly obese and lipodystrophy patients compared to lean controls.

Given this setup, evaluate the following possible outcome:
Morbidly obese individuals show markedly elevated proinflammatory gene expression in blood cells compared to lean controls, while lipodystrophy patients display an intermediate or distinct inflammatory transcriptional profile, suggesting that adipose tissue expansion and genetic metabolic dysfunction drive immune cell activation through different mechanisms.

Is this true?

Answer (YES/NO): NO